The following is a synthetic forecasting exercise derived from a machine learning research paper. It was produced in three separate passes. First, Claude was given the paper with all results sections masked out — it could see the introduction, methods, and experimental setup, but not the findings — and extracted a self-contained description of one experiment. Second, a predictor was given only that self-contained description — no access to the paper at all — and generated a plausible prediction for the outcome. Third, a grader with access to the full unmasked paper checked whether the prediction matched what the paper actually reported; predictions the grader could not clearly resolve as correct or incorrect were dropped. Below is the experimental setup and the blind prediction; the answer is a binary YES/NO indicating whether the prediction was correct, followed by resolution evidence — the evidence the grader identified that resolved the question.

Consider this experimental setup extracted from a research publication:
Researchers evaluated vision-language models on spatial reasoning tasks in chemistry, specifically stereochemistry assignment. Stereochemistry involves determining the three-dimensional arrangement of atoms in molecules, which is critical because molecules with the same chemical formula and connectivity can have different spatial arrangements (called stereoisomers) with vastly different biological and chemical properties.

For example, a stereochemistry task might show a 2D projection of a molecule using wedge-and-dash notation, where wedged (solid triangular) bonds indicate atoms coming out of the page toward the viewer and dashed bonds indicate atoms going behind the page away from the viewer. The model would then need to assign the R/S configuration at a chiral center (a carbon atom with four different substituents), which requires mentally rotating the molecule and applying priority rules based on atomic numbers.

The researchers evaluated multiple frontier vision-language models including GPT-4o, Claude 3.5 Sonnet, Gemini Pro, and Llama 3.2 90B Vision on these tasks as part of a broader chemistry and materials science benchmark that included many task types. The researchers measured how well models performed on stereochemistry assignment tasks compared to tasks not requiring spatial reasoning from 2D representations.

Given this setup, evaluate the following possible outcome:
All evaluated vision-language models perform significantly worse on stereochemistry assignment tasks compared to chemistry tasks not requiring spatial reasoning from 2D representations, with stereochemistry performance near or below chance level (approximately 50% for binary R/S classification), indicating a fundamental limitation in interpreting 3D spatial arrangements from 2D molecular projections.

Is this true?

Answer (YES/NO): NO